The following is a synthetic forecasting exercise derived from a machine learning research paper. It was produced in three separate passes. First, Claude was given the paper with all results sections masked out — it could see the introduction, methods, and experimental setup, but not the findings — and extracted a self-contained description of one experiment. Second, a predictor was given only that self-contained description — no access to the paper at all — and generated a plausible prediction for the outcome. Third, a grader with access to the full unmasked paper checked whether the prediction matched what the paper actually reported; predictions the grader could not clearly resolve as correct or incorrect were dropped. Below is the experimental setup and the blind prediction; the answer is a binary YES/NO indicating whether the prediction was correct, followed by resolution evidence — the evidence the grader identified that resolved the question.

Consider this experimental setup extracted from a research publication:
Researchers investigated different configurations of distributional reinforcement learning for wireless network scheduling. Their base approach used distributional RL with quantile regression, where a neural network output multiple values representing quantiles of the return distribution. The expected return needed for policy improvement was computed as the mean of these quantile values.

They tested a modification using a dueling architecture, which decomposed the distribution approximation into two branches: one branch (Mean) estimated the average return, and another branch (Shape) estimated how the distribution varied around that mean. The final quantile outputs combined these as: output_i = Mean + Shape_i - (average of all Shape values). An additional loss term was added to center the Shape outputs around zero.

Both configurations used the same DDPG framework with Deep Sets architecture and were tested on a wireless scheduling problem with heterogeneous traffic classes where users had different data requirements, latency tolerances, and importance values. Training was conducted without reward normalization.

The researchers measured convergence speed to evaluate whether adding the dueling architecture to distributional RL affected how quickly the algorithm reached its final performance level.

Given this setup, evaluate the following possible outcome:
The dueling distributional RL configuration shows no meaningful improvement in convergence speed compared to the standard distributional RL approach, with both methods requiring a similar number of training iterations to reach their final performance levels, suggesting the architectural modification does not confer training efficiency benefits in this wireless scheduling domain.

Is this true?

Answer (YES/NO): NO